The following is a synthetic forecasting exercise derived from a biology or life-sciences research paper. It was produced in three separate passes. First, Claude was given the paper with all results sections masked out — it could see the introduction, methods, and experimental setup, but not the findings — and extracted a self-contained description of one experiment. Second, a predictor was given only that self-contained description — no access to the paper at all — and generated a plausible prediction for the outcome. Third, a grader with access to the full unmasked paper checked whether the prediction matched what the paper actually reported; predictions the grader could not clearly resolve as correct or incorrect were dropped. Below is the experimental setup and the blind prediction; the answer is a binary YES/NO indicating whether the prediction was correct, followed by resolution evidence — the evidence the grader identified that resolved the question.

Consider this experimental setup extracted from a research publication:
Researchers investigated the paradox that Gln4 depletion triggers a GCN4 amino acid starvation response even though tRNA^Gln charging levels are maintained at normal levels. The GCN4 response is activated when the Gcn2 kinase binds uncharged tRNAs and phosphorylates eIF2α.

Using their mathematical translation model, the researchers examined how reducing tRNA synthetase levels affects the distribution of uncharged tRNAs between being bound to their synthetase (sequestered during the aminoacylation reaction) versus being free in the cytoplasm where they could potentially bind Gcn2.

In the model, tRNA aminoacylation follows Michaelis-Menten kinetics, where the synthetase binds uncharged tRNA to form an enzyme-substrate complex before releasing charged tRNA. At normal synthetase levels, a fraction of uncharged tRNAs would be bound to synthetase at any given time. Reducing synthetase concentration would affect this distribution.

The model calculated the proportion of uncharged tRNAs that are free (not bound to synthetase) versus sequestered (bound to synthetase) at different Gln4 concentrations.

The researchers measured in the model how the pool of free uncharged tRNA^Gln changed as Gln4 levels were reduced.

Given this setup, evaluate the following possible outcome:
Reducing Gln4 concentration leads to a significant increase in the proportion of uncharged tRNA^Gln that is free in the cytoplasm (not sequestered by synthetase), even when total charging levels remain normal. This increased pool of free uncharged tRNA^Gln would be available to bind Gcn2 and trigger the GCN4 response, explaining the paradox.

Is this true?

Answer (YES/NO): YES